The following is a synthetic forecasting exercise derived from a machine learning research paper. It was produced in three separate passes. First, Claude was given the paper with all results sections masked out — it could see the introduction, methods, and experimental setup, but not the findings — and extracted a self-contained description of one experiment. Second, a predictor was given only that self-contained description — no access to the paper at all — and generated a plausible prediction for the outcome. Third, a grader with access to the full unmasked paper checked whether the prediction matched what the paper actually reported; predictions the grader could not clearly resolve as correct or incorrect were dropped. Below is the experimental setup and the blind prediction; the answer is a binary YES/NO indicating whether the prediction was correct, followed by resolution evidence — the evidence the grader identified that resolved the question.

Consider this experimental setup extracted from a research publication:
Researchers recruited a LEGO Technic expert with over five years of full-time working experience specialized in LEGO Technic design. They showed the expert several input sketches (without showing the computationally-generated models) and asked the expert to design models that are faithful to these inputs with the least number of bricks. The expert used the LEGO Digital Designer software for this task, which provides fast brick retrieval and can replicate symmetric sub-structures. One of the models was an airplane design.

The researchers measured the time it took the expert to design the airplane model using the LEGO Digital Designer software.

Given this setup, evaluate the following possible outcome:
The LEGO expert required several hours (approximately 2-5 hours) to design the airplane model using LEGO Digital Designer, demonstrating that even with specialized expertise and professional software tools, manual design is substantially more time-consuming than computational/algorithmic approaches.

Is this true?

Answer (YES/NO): NO